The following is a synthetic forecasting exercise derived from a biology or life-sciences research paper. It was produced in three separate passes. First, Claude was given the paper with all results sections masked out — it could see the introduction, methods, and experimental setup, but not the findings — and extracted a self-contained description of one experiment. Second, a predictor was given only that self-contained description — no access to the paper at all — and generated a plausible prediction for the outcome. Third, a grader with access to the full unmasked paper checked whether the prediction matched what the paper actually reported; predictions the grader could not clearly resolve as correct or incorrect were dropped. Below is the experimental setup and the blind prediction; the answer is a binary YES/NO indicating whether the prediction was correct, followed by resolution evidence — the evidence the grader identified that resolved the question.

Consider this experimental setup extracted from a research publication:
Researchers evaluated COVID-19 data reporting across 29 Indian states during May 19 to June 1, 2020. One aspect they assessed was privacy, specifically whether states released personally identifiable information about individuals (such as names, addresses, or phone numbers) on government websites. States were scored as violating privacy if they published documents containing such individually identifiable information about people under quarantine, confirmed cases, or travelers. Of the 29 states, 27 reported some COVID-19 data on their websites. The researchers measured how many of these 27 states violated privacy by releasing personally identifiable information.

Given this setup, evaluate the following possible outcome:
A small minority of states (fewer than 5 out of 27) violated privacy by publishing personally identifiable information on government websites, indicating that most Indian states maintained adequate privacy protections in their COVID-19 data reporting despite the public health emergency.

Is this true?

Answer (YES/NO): YES